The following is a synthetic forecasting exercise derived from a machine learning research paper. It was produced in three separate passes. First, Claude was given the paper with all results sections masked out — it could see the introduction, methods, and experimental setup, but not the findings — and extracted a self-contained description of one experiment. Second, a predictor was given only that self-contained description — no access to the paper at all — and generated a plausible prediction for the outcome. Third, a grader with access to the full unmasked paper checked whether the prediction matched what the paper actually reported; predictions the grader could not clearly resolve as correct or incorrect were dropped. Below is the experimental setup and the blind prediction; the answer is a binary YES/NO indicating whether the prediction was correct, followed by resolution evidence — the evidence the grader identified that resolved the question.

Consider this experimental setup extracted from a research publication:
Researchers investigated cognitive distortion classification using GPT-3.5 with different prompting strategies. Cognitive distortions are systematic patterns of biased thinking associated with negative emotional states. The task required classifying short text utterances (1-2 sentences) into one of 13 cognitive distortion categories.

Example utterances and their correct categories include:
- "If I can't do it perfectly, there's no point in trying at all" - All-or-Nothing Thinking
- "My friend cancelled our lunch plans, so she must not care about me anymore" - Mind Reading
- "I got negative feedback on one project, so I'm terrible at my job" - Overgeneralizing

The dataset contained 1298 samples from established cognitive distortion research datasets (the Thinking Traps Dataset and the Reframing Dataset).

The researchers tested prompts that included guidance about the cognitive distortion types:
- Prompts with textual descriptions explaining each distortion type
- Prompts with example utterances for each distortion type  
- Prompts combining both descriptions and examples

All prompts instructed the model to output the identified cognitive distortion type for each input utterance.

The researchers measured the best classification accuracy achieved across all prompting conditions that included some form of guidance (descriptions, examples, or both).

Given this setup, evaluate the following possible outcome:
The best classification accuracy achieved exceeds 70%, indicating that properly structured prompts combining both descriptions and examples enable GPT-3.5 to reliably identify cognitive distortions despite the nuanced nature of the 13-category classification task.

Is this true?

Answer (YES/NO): NO